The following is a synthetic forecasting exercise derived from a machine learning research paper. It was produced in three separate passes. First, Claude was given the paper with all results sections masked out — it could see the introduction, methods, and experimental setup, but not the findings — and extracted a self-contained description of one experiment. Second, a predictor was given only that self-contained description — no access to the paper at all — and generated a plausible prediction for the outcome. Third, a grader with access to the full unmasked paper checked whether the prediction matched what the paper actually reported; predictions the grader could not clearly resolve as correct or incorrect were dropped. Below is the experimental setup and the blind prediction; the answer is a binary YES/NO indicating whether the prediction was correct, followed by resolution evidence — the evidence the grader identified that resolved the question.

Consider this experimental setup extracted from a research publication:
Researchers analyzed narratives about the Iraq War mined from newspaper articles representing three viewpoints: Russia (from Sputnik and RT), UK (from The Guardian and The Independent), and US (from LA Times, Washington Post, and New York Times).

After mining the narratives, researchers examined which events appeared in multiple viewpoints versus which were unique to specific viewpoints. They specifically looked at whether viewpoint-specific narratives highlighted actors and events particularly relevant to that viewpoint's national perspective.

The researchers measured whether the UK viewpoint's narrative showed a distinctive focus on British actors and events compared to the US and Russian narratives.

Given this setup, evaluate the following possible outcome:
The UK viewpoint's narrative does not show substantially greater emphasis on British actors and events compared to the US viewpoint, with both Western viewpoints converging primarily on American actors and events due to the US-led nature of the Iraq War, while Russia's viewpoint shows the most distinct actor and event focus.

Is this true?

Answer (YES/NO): NO